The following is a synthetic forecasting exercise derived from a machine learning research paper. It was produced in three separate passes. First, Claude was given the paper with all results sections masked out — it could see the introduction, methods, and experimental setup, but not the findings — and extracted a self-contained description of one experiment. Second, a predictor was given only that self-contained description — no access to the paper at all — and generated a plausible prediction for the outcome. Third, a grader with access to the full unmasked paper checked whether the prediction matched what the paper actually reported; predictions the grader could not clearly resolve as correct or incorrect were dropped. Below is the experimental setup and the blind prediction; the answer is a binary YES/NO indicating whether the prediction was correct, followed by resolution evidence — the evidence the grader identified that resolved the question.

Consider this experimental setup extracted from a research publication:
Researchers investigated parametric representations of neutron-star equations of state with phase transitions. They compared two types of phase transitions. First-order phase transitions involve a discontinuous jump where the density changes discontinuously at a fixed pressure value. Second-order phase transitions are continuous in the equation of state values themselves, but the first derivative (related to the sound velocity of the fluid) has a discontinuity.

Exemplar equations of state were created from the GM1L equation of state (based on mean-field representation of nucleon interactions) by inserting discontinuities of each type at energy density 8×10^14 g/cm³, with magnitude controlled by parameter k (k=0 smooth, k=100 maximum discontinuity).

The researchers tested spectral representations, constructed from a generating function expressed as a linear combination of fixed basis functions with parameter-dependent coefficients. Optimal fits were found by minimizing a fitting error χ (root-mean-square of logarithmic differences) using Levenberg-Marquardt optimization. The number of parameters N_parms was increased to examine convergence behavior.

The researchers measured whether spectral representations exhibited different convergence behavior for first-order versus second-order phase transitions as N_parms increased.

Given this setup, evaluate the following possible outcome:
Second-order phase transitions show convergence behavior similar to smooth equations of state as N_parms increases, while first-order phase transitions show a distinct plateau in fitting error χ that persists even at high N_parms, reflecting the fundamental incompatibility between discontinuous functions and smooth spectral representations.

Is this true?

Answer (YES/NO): NO